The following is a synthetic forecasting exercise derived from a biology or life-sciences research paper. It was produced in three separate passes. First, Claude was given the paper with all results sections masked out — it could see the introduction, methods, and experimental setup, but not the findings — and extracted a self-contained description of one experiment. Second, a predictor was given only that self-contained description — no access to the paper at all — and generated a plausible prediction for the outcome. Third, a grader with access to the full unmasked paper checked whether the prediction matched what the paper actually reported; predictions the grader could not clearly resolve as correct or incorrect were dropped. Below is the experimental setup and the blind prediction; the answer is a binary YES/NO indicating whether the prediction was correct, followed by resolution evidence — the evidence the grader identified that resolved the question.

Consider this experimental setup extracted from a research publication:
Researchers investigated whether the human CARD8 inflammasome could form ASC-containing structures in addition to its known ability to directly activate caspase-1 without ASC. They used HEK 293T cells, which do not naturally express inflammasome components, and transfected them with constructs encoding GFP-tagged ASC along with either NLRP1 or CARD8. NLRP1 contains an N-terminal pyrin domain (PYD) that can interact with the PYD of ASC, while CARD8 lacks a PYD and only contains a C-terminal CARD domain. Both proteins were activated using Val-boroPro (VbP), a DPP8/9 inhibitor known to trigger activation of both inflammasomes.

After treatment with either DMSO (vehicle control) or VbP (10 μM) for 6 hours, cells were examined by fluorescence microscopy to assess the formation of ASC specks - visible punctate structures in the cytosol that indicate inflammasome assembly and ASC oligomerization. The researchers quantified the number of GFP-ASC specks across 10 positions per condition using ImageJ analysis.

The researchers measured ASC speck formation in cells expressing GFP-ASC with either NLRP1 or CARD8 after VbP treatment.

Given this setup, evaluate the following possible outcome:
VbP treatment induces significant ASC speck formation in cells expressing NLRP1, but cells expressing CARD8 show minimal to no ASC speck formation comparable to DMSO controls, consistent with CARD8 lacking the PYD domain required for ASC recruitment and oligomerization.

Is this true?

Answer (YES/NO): YES